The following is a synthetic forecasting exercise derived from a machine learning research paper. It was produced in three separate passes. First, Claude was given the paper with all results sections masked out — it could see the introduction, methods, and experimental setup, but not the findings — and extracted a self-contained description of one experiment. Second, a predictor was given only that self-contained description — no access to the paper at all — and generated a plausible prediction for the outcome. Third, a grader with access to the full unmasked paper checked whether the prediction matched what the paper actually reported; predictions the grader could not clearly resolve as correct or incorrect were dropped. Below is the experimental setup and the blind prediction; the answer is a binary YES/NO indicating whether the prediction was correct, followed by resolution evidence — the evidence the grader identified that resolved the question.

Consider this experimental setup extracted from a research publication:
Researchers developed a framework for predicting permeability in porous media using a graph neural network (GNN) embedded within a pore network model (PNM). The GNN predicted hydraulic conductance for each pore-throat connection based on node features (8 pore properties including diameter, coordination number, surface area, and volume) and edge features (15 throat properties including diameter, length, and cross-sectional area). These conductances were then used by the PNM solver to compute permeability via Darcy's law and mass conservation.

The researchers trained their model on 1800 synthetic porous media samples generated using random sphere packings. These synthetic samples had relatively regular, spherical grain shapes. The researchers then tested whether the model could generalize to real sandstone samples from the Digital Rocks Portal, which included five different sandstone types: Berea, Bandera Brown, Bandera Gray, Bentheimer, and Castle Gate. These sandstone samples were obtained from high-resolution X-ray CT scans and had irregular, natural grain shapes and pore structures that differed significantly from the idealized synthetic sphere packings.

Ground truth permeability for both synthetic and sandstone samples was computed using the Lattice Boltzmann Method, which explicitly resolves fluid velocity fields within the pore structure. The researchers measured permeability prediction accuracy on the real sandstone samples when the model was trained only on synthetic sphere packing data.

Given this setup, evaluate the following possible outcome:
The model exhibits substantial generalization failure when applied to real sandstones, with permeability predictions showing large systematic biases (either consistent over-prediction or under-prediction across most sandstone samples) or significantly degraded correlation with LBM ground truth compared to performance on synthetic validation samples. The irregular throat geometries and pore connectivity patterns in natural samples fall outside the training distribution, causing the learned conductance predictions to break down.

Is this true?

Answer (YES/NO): NO